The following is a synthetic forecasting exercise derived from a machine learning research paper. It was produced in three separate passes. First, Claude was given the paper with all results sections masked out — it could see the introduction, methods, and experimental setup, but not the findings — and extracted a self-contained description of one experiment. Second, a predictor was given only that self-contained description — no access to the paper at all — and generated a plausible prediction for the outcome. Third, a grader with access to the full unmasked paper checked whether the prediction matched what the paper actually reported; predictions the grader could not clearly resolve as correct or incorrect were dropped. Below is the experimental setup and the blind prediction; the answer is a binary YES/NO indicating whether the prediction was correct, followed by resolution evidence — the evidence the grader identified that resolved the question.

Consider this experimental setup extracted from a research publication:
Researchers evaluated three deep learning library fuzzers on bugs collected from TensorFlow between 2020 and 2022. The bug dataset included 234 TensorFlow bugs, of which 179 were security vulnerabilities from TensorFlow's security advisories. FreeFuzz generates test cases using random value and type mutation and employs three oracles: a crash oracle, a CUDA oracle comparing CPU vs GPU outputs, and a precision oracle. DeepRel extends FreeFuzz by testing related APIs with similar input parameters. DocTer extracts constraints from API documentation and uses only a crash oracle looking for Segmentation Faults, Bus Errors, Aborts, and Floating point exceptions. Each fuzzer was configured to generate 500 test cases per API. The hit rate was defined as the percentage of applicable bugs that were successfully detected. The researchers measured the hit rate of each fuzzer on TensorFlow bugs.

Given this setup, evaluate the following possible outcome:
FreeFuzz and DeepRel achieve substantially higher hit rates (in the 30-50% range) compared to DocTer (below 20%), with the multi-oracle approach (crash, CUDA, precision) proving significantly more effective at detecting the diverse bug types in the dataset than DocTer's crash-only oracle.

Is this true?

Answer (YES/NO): NO